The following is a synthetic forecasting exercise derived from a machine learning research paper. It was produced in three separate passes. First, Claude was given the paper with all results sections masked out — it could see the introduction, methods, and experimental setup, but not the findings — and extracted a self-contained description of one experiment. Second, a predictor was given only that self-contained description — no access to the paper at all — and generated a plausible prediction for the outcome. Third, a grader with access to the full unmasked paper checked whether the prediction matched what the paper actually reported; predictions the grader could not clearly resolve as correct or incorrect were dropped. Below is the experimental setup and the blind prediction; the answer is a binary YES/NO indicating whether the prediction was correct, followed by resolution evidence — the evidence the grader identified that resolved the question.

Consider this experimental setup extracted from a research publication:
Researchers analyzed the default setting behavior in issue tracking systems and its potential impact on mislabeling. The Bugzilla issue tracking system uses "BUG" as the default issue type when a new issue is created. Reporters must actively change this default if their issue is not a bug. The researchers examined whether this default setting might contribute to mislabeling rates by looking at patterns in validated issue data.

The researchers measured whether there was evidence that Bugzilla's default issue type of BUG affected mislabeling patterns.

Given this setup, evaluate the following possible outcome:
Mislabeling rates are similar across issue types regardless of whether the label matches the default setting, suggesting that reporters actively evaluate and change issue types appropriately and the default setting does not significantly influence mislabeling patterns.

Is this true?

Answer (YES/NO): NO